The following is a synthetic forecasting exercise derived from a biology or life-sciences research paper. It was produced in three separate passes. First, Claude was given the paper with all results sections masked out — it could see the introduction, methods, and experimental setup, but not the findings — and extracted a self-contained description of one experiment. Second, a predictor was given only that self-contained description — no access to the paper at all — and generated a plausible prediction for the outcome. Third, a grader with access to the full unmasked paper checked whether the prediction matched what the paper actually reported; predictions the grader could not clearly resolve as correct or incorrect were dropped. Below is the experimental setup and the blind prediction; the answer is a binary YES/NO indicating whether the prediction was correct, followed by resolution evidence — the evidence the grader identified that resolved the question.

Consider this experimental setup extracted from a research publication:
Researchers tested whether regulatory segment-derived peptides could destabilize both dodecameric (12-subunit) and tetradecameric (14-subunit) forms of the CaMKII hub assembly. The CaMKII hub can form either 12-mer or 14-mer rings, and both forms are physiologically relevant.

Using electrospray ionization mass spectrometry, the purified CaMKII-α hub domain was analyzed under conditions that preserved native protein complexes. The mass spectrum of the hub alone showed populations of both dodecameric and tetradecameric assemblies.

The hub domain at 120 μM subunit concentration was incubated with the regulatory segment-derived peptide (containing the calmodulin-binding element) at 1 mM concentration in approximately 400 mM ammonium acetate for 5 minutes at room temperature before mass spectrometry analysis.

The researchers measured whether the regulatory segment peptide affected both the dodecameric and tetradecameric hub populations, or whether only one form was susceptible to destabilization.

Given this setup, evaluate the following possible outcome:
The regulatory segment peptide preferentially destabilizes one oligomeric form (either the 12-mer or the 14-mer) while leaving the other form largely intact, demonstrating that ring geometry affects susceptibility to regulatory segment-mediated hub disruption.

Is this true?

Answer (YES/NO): NO